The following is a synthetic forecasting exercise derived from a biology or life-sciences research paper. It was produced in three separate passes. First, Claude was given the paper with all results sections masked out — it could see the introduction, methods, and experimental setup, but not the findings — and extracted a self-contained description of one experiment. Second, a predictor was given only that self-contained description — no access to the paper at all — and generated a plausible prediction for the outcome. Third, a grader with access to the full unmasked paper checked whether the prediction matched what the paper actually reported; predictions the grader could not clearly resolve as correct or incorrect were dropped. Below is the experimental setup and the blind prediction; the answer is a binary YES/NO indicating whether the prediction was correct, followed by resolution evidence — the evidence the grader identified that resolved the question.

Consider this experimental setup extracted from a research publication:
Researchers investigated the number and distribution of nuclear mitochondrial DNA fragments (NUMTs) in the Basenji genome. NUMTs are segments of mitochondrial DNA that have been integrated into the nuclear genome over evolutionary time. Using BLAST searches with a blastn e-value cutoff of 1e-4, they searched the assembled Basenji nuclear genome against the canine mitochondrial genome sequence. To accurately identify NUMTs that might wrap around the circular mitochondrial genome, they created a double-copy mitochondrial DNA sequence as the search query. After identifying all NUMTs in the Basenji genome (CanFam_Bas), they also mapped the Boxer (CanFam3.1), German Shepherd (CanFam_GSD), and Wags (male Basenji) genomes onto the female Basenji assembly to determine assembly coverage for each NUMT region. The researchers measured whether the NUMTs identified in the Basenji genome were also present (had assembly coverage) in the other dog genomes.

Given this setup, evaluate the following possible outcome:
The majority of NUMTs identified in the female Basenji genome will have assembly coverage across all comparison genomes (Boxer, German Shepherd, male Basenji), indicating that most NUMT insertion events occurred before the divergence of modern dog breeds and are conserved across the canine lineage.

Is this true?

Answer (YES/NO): YES